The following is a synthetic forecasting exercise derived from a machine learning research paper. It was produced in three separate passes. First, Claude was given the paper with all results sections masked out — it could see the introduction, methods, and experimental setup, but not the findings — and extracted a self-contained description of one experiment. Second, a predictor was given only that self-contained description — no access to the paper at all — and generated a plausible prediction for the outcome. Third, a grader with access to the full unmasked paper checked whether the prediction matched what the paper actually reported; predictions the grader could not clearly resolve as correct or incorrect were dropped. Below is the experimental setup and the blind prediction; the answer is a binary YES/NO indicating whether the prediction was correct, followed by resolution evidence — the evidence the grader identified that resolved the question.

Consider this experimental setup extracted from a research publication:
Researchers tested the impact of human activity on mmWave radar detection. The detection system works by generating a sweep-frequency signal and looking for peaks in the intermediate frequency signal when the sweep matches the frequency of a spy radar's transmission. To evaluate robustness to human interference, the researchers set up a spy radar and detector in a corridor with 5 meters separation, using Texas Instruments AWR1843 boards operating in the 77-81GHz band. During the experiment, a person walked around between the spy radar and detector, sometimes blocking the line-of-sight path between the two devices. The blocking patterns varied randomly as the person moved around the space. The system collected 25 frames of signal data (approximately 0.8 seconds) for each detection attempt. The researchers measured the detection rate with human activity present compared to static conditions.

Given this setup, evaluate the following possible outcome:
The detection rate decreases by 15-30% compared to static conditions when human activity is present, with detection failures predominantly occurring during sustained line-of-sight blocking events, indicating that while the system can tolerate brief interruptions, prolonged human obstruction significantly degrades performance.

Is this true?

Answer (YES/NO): NO